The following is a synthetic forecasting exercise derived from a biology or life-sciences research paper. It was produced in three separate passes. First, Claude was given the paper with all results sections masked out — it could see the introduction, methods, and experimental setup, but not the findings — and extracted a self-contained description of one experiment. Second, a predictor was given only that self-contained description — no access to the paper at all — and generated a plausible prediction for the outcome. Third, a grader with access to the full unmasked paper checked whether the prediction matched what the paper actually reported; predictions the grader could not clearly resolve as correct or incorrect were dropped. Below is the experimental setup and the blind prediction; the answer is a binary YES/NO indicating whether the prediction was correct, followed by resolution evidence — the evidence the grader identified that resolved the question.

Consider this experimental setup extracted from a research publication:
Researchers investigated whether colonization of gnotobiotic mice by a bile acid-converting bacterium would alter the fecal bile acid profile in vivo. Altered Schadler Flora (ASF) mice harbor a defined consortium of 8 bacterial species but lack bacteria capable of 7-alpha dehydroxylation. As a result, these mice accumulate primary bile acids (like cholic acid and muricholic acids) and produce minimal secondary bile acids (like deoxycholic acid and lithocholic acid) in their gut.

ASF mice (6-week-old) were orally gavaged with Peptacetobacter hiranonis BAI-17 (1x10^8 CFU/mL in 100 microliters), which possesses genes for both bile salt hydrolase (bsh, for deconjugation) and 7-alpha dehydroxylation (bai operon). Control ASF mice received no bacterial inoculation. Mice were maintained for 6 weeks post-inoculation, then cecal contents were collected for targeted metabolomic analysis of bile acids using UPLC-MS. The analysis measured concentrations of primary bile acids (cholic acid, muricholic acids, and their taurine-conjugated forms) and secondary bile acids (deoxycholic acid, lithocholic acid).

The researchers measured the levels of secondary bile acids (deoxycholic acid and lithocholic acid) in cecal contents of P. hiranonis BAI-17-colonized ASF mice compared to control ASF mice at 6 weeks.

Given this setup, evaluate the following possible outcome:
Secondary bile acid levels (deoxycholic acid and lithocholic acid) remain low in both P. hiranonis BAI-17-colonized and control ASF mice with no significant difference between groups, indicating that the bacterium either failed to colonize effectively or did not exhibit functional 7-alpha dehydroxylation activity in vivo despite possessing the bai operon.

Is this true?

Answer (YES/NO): NO